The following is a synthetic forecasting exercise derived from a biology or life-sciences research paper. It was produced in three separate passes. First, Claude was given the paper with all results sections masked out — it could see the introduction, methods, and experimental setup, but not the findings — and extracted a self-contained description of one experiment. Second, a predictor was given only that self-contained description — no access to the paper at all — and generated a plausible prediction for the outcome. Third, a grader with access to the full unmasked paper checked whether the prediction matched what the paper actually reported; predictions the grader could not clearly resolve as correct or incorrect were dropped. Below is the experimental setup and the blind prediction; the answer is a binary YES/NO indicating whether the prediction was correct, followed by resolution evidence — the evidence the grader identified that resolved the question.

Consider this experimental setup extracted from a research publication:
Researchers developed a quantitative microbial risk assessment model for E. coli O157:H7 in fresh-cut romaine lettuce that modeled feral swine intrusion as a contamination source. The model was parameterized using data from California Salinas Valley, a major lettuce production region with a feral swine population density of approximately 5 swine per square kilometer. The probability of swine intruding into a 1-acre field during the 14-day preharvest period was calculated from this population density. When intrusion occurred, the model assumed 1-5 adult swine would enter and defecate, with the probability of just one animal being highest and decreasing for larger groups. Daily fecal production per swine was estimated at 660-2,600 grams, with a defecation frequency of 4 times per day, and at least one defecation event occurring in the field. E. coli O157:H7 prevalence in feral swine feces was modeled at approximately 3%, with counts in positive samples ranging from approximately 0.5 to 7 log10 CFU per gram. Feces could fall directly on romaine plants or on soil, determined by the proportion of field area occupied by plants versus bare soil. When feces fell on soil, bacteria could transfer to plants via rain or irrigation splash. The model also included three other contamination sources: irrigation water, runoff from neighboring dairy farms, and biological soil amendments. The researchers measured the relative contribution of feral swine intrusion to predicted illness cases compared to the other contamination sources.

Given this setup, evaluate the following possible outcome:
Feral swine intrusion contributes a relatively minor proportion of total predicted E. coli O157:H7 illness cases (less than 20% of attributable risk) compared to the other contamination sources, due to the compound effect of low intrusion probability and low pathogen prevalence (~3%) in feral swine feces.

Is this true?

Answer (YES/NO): NO